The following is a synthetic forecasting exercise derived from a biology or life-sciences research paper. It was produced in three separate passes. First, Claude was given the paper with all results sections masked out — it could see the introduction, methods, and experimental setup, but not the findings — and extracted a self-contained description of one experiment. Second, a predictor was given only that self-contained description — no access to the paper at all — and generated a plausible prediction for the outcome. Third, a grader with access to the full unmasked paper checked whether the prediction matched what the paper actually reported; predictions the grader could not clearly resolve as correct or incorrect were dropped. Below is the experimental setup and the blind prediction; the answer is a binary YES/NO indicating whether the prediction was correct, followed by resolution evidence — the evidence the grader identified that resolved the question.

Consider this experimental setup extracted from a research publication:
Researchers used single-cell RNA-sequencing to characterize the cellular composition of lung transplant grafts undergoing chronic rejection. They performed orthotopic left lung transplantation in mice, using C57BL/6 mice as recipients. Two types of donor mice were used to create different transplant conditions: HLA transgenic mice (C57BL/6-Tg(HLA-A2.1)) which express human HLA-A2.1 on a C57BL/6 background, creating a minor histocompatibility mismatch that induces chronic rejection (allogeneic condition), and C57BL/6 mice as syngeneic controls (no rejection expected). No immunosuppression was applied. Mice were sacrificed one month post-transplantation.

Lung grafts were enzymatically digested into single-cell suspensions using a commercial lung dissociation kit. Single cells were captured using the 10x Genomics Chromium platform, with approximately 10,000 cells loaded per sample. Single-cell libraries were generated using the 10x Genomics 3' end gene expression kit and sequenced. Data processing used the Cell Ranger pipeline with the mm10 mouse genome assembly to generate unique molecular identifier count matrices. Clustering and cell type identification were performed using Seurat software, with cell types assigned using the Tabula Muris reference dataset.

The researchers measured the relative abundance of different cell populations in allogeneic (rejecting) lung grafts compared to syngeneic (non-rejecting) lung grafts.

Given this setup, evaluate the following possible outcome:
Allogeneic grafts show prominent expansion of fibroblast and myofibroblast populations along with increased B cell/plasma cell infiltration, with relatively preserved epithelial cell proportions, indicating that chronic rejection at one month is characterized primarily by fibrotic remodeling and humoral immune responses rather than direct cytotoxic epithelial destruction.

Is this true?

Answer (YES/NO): NO